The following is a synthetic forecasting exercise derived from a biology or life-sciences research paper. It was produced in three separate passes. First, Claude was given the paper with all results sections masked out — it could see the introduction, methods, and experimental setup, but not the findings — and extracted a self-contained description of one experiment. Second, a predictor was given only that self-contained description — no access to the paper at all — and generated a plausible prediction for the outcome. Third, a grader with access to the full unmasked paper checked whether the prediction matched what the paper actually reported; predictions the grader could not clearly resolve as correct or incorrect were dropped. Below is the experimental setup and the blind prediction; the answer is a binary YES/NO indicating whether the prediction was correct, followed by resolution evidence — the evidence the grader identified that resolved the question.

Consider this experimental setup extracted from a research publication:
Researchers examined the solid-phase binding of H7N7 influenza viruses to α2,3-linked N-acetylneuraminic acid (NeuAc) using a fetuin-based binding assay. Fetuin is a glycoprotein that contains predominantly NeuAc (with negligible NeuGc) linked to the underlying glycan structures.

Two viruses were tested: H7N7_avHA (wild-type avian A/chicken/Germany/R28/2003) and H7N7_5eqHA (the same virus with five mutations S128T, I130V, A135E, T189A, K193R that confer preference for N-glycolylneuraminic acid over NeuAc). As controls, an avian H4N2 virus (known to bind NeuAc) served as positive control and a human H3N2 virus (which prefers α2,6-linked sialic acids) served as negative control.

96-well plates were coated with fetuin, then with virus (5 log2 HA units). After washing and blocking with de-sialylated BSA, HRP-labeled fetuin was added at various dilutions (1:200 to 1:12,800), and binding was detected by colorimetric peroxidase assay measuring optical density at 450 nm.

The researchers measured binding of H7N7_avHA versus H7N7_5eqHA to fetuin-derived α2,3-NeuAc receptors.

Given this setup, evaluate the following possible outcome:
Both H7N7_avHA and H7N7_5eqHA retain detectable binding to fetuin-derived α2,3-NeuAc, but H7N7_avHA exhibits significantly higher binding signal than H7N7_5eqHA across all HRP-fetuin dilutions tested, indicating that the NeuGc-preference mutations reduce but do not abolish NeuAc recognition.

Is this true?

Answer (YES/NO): YES